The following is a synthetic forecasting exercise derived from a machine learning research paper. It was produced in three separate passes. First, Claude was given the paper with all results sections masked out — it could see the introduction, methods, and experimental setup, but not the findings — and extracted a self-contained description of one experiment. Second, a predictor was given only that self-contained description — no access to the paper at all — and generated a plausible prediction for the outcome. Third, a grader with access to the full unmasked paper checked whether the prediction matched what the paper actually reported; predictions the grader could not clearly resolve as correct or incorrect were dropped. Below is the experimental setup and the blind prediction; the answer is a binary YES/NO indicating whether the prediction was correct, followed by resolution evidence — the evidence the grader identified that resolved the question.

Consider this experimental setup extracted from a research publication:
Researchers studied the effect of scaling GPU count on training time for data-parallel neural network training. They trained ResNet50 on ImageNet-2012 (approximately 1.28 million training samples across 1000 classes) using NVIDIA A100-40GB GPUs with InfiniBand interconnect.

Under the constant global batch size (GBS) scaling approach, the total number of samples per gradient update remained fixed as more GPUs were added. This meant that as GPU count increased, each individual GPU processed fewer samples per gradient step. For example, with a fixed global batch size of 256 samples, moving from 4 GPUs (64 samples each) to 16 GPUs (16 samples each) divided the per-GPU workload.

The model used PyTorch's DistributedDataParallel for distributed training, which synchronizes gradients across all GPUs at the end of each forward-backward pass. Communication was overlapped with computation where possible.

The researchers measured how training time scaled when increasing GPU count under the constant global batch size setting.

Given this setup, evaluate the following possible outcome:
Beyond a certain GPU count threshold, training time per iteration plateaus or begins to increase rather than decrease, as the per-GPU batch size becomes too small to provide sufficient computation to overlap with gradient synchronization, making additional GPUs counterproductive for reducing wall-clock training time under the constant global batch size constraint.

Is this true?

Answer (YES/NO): NO